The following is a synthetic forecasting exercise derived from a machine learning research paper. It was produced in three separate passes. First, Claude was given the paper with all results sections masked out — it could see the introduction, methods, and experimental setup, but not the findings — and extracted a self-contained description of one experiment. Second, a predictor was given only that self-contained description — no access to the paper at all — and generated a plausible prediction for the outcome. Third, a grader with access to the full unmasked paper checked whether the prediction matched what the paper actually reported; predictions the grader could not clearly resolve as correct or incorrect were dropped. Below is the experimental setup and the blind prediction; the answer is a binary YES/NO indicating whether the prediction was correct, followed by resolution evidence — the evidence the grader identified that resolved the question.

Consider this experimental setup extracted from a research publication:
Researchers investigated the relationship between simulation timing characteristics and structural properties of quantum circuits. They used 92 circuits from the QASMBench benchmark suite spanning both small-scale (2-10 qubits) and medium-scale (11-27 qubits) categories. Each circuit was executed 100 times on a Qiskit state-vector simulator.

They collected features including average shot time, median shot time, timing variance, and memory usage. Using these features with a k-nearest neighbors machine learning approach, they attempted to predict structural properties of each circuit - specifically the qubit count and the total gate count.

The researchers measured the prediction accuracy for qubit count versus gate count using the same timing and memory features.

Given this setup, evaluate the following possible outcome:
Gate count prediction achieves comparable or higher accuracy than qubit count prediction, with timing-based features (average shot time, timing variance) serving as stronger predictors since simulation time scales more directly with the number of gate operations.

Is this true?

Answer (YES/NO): NO